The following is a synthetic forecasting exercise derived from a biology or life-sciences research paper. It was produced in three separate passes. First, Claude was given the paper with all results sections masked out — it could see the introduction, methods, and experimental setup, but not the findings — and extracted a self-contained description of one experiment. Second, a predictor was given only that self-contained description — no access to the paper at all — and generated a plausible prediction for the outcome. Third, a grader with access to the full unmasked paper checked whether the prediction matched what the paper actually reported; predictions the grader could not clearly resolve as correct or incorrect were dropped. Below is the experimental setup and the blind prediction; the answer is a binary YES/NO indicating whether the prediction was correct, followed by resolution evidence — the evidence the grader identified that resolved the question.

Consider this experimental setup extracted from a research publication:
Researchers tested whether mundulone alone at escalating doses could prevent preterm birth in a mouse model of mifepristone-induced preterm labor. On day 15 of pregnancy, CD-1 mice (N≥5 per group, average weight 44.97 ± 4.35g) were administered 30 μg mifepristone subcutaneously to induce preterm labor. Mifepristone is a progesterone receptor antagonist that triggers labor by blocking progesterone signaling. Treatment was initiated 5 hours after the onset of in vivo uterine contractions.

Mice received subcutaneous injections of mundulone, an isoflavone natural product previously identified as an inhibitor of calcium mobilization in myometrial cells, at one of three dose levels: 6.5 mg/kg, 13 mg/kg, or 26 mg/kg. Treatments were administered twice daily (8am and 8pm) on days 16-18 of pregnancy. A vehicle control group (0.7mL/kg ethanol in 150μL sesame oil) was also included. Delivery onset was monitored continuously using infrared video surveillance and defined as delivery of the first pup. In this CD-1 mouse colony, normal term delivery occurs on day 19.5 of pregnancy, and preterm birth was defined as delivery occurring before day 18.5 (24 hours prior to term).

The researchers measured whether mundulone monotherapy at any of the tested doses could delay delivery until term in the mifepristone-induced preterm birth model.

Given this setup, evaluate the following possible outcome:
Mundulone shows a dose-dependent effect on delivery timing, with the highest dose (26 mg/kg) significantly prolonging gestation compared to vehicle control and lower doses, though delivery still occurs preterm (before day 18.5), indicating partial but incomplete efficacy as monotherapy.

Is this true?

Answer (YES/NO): NO